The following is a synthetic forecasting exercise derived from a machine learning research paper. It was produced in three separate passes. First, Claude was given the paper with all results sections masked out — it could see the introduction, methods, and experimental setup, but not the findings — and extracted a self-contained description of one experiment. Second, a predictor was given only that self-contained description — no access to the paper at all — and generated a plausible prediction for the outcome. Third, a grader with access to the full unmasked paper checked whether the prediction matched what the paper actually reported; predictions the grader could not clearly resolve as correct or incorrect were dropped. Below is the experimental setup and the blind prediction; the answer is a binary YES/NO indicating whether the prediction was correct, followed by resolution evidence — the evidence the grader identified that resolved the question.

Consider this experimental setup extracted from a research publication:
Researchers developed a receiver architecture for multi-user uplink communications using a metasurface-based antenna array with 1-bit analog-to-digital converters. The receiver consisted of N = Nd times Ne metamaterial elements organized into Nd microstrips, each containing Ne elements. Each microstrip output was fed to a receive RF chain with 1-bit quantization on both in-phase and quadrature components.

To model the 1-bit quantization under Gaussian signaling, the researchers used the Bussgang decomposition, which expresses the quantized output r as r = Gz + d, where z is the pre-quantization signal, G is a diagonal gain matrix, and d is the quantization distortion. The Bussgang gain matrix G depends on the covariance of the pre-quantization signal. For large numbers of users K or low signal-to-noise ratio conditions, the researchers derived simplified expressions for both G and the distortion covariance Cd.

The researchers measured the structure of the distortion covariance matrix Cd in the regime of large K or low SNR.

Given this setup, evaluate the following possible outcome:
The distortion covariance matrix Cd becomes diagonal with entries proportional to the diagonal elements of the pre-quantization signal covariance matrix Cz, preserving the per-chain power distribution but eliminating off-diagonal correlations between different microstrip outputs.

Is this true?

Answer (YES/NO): NO